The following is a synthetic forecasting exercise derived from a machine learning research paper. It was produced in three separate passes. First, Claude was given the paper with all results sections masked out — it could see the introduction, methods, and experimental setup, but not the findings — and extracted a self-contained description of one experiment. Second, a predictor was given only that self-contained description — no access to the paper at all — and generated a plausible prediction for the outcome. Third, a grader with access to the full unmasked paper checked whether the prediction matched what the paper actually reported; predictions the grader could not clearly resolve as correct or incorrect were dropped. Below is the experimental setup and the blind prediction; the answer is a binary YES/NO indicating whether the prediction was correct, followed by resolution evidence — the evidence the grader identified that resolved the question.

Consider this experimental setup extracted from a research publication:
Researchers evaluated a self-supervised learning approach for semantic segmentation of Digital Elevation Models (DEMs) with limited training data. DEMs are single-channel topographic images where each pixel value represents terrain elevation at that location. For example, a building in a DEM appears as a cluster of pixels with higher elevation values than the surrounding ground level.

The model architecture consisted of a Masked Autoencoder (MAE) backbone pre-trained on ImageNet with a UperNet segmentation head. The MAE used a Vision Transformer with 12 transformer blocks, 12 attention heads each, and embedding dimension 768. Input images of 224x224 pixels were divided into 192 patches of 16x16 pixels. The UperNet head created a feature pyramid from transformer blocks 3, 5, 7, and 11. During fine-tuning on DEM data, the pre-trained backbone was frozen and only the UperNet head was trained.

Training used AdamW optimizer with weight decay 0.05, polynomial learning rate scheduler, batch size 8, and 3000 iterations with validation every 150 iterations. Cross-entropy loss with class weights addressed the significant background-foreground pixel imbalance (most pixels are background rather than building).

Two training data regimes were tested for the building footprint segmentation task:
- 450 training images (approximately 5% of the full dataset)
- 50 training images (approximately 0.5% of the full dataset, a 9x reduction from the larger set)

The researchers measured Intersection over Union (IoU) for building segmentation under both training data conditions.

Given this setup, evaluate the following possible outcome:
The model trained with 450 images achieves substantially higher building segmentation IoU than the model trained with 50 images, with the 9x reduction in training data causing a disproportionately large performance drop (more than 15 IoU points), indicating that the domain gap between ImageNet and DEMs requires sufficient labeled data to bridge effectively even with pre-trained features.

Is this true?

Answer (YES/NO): NO